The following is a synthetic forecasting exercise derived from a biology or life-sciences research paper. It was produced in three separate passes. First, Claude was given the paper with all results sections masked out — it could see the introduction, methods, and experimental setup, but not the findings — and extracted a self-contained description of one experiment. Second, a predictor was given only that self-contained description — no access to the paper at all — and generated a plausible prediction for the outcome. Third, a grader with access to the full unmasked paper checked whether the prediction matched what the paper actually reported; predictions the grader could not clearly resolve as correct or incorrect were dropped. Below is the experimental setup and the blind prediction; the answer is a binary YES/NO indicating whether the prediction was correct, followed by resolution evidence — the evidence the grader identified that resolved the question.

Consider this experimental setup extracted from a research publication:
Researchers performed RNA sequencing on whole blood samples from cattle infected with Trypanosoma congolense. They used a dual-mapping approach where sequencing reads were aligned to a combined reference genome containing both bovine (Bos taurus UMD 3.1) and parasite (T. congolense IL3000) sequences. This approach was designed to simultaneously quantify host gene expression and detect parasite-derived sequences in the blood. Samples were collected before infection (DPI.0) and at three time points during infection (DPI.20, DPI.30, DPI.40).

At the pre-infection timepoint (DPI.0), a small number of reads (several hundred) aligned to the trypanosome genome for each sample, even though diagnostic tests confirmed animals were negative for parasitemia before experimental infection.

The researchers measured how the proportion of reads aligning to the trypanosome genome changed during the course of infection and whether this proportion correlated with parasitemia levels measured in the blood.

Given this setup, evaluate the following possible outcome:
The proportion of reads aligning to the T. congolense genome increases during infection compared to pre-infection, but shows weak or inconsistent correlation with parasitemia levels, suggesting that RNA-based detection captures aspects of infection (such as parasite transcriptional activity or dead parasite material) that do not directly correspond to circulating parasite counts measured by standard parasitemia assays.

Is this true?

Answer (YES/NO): NO